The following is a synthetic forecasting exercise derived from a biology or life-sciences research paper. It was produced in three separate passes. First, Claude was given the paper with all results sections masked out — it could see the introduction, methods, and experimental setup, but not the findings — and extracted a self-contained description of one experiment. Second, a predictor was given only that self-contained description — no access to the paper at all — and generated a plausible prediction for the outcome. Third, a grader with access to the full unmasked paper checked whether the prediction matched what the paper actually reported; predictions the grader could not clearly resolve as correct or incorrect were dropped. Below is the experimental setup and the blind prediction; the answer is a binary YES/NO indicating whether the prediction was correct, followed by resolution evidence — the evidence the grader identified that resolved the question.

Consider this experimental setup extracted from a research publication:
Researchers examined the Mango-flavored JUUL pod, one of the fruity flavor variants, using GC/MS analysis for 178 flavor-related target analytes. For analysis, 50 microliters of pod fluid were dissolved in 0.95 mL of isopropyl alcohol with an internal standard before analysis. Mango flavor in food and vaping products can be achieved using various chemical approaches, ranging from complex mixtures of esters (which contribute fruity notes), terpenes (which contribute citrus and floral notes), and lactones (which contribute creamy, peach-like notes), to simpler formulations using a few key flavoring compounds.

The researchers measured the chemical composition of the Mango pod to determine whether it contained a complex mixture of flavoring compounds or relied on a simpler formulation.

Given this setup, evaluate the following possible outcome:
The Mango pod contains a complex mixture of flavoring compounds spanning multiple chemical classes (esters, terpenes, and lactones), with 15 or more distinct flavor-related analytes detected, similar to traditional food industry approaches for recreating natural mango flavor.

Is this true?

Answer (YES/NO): NO